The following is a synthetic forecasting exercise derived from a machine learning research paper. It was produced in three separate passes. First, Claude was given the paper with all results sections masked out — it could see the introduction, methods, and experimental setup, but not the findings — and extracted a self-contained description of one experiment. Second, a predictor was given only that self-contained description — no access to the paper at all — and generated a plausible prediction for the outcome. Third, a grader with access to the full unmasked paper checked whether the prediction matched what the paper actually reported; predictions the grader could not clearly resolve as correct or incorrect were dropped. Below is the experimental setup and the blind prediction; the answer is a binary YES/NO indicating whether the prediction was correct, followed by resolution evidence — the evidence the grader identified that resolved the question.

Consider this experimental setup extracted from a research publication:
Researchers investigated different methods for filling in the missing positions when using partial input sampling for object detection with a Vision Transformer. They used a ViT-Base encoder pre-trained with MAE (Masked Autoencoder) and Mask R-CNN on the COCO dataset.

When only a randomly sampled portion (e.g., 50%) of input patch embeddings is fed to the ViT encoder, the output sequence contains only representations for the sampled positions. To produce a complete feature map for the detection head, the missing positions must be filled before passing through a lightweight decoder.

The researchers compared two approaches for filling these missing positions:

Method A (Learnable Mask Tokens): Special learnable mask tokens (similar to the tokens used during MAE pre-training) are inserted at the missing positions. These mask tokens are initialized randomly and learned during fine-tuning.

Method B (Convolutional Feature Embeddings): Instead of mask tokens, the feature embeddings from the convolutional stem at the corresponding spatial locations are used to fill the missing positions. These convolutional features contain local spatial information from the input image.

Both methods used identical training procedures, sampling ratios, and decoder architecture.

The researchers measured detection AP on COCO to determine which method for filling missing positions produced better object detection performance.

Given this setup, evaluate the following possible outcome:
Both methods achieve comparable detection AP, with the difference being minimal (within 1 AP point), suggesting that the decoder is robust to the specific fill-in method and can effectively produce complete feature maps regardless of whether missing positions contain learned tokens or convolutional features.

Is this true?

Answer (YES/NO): YES